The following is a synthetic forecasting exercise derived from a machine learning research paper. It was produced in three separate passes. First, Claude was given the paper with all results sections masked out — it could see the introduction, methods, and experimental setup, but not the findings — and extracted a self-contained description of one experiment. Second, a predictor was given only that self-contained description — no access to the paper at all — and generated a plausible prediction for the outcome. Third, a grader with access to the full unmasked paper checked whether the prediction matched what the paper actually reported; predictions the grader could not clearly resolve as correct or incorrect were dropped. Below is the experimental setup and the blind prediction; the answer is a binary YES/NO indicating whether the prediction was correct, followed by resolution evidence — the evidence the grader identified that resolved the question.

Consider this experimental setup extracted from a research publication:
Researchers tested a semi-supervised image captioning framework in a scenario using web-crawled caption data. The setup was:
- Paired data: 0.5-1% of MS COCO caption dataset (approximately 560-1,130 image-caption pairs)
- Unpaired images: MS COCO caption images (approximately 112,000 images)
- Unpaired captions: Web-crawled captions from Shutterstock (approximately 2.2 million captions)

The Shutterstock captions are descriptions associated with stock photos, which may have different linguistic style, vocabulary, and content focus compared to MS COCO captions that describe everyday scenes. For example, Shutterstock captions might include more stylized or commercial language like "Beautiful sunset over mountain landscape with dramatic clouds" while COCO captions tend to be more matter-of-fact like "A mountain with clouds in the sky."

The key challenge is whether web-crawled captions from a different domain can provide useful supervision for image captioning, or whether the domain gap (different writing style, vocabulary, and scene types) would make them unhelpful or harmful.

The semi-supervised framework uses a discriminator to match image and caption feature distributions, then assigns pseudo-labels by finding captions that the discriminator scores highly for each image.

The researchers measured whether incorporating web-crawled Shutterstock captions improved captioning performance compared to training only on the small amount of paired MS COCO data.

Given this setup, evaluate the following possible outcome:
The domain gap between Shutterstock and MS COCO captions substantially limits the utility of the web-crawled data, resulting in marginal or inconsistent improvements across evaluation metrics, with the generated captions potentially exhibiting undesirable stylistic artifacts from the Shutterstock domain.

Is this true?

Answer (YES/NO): NO